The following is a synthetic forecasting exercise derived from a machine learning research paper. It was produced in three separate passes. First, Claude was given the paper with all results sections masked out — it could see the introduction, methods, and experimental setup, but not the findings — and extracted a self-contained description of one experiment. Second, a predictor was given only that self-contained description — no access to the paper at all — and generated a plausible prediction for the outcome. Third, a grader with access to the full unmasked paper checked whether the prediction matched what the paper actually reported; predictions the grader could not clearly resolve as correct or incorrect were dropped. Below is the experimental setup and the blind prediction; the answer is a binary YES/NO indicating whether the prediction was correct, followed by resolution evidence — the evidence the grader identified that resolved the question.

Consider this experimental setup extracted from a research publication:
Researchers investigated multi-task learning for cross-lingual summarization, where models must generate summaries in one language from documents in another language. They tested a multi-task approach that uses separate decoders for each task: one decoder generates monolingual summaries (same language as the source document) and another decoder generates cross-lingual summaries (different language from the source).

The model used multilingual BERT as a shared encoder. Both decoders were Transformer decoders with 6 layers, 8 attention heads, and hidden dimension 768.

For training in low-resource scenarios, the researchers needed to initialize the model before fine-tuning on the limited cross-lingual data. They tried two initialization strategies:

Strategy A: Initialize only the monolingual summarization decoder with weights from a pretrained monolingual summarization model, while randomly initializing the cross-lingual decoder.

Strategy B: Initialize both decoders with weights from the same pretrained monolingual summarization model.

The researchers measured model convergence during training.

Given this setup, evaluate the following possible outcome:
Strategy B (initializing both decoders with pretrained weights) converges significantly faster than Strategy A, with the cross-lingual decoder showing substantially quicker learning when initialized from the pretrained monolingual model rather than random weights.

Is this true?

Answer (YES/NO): NO